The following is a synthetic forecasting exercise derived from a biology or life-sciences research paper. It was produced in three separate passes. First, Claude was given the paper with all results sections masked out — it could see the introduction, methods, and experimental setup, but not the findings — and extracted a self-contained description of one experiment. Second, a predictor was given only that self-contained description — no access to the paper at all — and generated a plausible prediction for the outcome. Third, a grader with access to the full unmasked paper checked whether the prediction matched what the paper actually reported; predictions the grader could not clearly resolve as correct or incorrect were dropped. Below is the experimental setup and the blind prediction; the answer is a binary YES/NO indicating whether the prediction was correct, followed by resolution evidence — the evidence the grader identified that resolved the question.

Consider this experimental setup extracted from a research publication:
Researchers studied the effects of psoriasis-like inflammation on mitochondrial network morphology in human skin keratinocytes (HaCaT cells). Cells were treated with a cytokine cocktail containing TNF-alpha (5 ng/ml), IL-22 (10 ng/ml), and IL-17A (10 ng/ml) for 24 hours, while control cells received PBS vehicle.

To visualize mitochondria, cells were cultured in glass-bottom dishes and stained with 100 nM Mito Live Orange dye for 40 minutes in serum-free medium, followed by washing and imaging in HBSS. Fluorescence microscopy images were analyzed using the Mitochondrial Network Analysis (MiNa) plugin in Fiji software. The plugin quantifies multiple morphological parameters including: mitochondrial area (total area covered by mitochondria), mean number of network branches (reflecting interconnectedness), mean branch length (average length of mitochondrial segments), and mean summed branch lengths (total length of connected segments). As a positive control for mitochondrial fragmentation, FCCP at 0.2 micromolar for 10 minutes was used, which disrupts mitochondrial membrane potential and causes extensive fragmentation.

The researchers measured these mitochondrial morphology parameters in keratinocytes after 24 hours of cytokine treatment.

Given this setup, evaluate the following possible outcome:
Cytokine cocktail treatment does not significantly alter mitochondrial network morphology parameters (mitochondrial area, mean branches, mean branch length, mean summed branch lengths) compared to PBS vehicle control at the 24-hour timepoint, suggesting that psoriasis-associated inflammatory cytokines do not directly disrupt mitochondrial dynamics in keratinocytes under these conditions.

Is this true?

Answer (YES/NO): NO